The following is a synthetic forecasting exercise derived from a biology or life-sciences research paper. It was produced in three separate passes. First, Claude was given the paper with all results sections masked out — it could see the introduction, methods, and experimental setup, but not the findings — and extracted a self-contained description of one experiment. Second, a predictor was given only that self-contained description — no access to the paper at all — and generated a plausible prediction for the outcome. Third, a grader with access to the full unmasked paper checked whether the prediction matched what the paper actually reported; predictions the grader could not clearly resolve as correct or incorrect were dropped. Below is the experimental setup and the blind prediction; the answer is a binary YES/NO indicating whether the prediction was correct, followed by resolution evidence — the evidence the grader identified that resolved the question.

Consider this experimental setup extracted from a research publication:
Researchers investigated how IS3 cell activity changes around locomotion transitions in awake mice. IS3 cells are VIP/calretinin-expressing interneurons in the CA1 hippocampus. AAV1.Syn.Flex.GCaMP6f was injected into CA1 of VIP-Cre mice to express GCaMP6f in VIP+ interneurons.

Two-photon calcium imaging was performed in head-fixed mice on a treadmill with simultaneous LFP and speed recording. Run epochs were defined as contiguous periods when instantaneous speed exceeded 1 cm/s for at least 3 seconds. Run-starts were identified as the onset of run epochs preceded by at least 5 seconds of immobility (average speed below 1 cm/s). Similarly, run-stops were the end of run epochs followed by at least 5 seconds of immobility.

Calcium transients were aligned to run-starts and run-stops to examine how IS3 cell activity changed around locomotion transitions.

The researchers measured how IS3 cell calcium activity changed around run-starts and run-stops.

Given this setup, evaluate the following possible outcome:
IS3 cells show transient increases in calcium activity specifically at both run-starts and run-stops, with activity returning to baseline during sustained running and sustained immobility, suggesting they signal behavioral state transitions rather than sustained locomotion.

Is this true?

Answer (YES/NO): NO